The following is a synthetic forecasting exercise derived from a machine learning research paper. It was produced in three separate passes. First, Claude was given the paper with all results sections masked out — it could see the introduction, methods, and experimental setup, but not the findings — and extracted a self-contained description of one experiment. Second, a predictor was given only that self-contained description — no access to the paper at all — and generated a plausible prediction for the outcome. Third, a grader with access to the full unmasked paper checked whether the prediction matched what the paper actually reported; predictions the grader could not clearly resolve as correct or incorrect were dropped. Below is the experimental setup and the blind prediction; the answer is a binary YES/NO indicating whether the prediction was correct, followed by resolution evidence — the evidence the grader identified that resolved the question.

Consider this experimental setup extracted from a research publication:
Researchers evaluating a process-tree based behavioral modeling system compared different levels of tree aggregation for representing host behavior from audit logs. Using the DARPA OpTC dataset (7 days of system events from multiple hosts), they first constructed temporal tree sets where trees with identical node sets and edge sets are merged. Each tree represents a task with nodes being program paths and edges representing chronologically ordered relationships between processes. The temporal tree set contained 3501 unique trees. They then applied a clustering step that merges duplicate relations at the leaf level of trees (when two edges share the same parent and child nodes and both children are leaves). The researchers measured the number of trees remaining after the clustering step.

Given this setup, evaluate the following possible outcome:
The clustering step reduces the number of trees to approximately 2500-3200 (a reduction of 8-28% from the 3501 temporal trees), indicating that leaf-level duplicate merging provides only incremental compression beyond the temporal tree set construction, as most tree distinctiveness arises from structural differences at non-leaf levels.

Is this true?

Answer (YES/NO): NO